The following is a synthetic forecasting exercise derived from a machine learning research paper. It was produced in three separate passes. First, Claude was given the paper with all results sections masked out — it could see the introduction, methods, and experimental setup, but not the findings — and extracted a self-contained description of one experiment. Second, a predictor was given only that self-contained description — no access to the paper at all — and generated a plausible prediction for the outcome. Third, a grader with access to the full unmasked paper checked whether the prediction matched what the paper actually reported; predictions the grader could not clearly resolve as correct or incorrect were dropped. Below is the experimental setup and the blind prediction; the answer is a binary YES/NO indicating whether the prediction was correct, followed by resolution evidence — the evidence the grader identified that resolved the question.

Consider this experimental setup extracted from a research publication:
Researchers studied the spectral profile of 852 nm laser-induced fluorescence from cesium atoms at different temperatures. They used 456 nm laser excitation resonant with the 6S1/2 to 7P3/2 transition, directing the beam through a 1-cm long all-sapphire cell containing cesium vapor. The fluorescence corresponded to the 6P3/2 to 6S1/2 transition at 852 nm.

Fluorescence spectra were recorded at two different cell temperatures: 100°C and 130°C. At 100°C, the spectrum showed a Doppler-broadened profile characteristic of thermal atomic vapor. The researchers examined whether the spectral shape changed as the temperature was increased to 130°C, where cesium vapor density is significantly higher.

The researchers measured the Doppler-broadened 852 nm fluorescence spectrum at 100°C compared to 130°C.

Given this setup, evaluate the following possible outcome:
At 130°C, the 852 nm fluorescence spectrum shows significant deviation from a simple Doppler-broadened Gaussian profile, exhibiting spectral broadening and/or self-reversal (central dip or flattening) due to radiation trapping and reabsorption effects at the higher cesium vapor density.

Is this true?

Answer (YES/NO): YES